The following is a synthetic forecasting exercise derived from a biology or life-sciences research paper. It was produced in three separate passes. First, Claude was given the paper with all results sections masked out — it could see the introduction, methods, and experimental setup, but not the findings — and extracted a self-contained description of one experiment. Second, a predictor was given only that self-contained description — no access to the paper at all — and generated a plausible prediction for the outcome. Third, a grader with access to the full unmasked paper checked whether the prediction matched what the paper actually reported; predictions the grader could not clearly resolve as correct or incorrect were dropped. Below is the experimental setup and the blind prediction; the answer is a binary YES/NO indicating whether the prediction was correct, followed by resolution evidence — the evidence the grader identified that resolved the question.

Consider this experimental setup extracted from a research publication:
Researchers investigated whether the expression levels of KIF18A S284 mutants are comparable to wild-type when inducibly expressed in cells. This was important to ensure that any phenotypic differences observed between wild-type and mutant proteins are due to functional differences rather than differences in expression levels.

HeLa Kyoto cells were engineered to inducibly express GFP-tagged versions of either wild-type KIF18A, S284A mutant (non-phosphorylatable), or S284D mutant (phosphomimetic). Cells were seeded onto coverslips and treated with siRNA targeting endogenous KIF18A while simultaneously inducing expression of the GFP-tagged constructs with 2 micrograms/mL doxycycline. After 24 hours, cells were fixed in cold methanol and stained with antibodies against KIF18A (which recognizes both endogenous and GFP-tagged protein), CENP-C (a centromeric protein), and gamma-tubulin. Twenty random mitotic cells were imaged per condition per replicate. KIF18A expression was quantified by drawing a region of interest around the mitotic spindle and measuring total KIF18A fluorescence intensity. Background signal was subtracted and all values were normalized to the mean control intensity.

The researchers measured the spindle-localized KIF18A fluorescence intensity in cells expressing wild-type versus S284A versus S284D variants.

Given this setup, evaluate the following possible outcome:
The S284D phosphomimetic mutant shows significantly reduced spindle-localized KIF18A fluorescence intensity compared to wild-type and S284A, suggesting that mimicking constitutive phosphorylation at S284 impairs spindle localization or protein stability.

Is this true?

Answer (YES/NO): NO